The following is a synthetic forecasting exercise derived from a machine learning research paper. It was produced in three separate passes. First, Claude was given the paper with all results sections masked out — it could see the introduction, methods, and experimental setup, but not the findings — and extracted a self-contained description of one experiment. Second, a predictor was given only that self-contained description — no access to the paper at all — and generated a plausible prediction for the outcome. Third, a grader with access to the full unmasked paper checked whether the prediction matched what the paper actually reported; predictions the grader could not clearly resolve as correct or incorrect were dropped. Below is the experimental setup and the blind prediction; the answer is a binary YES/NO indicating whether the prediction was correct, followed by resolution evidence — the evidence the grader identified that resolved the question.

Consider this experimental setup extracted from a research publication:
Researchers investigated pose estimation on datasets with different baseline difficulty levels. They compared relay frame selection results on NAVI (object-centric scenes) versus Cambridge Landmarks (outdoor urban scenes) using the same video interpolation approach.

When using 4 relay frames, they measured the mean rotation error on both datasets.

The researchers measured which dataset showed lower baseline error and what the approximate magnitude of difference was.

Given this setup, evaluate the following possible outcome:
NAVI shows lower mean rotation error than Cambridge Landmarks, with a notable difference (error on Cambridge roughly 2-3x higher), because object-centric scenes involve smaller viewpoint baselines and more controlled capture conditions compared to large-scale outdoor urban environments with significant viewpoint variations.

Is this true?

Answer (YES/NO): YES